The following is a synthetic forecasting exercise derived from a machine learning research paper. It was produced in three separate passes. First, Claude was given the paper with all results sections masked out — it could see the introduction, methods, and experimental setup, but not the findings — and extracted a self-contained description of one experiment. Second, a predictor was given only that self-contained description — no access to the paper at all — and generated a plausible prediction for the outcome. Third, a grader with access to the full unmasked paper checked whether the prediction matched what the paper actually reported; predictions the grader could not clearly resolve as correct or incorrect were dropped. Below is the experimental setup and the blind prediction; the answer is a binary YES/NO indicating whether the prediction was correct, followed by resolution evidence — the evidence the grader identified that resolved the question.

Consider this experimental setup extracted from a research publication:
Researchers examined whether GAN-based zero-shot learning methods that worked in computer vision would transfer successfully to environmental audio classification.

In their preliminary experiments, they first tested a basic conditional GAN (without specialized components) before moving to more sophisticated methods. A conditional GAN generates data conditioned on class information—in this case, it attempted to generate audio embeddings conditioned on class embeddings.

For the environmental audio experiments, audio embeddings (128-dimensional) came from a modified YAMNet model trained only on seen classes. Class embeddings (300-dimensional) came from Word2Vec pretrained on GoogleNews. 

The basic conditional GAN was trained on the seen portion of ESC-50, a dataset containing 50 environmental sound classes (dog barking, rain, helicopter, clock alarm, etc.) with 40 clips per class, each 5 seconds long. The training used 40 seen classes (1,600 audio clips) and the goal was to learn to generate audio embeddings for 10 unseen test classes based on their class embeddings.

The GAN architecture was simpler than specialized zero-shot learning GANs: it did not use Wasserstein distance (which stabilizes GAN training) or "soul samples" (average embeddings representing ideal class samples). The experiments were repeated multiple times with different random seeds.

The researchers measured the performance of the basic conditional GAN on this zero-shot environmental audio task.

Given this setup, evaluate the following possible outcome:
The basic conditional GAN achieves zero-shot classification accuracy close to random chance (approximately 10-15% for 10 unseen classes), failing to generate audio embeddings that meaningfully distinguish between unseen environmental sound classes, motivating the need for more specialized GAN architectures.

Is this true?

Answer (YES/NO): YES